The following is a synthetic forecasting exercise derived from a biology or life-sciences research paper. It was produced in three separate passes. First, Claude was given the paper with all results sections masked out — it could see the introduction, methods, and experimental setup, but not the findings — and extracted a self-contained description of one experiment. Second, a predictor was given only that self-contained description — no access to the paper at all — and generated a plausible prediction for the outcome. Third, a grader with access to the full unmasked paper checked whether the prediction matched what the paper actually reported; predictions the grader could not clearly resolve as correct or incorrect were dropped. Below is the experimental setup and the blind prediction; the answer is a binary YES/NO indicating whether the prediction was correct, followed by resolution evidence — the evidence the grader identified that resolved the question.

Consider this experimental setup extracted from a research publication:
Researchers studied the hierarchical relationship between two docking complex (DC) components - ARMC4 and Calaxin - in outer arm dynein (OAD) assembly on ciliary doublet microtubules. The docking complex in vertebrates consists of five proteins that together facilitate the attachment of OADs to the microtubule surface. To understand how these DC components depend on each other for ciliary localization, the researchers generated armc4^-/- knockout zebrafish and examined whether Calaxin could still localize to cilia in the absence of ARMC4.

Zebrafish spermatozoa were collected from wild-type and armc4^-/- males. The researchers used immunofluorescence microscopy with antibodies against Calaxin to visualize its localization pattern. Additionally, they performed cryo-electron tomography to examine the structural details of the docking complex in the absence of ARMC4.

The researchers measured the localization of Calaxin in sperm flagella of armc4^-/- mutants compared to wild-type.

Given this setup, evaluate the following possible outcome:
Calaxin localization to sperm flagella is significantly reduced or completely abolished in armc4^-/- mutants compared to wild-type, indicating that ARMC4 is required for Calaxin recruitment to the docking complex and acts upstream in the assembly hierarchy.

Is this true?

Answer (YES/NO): YES